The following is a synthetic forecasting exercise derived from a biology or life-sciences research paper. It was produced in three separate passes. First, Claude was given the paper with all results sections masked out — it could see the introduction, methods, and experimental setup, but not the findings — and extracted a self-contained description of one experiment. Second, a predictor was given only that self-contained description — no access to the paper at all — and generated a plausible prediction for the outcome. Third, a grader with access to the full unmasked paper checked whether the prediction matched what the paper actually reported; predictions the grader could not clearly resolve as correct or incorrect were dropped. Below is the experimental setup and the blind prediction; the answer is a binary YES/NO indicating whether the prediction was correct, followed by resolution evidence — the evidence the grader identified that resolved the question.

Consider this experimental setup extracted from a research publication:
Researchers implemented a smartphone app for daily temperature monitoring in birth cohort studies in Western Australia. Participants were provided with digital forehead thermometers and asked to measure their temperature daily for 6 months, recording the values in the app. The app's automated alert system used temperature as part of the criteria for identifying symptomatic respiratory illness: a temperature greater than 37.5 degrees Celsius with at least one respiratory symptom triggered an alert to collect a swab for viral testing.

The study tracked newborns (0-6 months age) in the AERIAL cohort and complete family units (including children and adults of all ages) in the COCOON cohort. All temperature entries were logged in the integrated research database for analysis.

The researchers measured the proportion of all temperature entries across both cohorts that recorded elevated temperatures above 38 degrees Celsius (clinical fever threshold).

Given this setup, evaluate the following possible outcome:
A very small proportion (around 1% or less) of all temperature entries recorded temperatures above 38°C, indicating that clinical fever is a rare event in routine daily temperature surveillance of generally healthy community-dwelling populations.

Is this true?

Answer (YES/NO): YES